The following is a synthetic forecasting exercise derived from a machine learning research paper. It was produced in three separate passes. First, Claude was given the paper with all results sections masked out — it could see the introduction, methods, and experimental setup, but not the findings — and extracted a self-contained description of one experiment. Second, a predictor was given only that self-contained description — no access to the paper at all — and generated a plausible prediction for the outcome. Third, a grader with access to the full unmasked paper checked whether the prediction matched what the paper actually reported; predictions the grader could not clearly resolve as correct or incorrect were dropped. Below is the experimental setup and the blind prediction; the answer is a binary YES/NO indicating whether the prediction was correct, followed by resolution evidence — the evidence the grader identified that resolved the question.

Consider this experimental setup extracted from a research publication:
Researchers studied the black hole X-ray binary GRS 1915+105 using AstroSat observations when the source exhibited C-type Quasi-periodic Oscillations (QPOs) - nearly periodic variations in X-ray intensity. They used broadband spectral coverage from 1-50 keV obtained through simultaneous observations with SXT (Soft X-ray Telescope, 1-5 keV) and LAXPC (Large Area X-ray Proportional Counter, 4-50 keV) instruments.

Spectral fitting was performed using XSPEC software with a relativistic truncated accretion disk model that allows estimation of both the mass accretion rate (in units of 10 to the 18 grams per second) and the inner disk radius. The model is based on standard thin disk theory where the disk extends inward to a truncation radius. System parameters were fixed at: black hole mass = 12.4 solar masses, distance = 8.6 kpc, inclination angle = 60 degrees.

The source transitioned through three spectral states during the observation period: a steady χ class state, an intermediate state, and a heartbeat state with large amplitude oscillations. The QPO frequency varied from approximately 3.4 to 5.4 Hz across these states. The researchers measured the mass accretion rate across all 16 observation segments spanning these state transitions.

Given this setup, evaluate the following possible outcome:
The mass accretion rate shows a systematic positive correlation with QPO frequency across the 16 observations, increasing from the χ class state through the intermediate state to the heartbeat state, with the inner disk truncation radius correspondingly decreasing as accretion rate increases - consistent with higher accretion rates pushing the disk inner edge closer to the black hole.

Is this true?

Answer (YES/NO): NO